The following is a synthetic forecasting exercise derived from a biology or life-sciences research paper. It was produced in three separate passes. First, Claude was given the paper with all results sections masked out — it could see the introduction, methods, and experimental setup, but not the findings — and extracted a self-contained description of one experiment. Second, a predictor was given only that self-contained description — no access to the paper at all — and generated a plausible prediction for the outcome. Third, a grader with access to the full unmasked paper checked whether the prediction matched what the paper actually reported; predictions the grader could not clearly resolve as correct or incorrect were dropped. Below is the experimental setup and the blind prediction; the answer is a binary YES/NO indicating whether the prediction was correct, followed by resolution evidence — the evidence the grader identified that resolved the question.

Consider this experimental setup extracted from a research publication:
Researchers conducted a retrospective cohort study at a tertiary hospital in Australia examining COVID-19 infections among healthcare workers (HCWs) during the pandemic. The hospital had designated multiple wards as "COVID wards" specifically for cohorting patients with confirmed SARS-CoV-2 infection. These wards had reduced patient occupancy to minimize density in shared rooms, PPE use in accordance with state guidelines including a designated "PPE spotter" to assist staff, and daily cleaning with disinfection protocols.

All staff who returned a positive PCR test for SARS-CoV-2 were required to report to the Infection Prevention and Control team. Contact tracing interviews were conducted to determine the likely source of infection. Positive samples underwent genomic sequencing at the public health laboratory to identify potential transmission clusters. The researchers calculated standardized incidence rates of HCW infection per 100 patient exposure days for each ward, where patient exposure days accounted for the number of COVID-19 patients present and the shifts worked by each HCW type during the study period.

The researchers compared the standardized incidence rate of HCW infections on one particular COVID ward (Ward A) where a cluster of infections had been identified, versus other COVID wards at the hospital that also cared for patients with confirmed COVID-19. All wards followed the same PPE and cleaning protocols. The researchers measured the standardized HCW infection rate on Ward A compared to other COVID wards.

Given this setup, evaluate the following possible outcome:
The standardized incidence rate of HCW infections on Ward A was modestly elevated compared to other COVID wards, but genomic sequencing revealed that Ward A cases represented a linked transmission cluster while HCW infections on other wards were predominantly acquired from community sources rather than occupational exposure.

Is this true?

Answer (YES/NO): NO